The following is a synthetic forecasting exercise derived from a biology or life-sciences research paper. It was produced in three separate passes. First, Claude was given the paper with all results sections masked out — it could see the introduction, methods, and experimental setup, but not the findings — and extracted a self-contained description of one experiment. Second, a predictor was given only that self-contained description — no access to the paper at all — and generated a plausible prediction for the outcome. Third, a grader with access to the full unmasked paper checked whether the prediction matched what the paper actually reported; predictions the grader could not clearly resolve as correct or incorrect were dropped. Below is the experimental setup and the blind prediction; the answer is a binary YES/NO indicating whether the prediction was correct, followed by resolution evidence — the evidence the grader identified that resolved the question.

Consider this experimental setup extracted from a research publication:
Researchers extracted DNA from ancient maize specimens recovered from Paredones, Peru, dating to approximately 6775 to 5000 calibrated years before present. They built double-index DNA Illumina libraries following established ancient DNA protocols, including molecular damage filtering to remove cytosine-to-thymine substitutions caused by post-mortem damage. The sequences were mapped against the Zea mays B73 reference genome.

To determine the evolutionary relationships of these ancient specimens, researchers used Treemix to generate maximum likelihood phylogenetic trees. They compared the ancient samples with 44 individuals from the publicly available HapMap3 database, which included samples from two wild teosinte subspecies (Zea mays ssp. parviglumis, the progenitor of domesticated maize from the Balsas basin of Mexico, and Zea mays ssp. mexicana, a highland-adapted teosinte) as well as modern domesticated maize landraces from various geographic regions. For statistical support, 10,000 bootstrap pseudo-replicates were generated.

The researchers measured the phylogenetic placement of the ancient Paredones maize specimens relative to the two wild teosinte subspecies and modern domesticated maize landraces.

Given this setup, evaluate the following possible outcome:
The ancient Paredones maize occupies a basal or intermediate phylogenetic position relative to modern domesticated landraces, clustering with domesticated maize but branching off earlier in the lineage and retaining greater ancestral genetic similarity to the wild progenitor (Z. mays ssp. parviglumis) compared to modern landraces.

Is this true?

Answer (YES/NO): NO